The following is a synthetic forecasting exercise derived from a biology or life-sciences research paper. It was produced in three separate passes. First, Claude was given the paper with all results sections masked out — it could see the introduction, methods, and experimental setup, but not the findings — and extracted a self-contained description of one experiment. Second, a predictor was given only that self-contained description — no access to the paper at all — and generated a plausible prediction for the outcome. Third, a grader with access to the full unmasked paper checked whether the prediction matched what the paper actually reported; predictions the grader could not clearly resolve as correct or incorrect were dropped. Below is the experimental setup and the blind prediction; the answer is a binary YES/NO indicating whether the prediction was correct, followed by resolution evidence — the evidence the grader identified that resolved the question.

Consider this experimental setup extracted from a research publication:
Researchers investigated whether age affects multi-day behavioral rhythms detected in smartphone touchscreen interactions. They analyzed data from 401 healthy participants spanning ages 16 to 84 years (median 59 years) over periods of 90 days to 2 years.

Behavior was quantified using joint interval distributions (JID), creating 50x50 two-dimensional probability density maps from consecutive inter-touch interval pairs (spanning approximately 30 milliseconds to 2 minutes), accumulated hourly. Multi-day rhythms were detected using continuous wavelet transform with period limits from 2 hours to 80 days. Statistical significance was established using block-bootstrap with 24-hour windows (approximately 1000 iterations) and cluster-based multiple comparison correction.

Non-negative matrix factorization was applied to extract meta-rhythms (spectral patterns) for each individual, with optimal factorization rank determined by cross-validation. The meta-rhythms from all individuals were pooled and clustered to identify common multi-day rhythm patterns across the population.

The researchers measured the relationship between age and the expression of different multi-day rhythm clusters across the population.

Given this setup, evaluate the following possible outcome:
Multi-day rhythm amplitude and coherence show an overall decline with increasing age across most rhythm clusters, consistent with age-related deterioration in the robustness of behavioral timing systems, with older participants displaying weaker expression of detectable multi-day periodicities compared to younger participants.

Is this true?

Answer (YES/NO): NO